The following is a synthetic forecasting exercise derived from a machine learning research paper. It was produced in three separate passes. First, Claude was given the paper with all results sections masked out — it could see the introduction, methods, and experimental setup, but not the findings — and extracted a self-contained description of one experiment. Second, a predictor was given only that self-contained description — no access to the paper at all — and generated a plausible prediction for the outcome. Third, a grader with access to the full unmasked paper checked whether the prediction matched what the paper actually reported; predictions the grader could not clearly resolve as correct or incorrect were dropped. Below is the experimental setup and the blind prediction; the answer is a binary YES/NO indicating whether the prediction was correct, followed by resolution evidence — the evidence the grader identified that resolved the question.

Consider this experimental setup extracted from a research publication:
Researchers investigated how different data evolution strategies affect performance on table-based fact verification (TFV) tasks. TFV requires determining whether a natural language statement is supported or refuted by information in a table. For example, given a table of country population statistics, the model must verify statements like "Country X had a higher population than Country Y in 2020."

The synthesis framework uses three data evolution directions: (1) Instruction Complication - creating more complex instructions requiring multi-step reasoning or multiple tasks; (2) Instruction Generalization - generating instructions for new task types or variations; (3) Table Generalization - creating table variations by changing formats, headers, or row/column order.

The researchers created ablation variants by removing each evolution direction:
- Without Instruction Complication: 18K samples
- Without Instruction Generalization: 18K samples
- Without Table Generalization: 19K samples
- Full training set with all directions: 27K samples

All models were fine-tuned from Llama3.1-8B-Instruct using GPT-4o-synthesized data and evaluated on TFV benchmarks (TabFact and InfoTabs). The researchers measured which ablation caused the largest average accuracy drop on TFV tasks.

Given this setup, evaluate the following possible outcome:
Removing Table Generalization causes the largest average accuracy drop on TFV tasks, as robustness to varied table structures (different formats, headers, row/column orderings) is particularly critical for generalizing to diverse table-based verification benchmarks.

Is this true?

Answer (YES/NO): NO